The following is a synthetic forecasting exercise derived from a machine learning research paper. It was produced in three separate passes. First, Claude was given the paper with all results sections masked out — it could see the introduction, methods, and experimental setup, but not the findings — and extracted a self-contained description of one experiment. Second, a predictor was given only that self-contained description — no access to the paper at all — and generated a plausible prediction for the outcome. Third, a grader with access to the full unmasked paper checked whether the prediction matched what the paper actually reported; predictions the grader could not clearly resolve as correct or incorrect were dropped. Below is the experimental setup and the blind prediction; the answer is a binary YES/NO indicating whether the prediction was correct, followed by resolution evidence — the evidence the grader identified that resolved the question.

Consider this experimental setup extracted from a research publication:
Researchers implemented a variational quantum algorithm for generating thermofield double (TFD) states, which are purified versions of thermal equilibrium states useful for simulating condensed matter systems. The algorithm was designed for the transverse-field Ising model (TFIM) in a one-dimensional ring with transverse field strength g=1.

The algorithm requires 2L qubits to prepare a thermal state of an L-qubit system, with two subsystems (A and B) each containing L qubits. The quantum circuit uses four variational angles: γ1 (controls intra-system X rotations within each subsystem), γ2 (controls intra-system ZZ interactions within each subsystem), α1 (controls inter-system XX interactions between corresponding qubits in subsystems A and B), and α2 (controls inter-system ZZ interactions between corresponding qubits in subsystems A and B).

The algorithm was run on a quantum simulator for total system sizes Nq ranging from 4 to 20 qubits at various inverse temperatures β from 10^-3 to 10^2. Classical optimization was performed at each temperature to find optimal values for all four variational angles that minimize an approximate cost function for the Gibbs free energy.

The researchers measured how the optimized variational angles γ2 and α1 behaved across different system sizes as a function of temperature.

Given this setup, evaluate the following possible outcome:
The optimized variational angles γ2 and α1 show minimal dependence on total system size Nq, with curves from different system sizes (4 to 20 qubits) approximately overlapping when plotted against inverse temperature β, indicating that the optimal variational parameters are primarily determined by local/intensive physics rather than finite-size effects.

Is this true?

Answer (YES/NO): NO